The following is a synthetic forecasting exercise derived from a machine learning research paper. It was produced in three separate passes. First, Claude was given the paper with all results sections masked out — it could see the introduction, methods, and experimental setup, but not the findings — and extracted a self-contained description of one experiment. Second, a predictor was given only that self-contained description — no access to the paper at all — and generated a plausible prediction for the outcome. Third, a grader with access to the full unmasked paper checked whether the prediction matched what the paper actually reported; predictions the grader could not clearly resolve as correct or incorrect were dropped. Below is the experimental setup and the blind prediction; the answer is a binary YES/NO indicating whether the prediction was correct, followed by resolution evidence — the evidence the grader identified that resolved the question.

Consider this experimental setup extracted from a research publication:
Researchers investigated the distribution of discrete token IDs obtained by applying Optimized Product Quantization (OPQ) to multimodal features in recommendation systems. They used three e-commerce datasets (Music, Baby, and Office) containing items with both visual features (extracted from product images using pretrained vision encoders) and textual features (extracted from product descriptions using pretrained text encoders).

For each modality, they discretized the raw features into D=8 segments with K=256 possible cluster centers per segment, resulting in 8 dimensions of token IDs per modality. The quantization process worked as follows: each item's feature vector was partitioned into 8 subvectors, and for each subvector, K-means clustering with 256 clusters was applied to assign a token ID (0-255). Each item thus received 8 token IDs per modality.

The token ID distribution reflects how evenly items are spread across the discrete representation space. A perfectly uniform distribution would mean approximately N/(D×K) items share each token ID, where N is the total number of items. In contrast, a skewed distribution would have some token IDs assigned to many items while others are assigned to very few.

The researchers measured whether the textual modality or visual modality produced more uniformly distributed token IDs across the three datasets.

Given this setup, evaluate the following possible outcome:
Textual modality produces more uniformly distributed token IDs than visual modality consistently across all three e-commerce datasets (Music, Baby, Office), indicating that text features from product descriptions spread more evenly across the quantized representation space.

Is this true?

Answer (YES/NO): YES